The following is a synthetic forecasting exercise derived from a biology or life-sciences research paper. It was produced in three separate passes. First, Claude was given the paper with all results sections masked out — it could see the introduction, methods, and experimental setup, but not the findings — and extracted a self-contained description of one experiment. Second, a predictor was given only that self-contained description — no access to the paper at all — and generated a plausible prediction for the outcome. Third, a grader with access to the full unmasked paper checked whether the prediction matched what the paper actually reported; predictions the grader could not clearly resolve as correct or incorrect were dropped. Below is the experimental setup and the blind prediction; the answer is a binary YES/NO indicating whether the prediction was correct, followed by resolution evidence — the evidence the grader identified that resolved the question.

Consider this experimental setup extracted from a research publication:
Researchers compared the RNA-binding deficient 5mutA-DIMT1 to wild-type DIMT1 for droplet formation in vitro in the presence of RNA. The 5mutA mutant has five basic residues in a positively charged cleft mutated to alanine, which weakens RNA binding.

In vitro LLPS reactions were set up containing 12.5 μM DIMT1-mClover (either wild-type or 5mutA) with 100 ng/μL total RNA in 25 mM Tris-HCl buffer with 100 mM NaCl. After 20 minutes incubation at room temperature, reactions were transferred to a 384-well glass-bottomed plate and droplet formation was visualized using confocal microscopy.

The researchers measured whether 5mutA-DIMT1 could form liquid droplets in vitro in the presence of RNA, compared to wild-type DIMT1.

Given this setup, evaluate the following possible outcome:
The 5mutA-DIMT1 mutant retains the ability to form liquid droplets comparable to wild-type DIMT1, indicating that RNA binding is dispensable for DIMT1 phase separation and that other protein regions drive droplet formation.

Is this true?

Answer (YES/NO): NO